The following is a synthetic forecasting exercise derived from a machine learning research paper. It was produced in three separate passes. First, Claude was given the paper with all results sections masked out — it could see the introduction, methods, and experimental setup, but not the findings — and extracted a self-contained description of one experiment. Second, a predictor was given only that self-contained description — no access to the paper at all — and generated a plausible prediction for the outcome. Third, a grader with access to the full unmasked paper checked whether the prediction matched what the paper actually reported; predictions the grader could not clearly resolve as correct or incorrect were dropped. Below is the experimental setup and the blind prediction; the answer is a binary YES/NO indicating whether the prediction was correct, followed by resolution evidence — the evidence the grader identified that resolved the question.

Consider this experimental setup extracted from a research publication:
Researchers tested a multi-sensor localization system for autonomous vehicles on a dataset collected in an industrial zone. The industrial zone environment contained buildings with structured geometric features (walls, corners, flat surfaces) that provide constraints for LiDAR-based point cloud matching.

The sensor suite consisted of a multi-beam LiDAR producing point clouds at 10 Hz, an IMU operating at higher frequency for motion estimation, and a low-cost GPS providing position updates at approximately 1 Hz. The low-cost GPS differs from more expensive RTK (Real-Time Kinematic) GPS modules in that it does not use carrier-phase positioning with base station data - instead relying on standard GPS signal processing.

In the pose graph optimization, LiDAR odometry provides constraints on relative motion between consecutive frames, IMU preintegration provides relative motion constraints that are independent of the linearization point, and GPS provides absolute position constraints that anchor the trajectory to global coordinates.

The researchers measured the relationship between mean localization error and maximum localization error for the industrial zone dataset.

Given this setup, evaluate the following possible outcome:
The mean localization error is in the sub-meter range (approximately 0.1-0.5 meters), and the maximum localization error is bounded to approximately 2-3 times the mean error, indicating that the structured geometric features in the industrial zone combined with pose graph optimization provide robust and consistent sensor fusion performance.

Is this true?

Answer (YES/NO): NO